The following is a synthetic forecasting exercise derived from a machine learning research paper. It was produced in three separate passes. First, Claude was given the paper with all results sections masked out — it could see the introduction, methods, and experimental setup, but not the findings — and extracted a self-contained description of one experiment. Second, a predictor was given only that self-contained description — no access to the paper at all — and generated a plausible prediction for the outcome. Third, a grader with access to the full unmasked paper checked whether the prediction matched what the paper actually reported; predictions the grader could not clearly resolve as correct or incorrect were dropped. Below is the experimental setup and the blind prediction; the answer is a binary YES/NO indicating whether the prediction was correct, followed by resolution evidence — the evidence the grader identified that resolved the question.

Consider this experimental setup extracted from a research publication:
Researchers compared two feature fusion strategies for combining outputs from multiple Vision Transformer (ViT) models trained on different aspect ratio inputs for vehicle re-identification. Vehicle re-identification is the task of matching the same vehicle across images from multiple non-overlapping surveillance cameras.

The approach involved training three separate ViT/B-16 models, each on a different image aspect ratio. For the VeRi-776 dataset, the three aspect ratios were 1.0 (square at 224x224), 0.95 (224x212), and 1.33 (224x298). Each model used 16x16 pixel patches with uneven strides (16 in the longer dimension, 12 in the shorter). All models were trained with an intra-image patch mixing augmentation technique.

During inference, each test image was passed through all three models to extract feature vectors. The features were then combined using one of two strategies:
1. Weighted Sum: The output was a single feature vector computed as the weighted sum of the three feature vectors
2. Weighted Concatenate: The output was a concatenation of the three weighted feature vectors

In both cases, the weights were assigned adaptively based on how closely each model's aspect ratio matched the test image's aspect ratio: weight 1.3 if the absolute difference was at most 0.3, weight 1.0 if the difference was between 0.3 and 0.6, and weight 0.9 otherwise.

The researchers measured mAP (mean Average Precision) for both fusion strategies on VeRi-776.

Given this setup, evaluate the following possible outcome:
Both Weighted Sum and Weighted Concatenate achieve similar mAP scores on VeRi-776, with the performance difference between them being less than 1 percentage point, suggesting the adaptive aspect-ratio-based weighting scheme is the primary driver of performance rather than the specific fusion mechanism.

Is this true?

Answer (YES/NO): YES